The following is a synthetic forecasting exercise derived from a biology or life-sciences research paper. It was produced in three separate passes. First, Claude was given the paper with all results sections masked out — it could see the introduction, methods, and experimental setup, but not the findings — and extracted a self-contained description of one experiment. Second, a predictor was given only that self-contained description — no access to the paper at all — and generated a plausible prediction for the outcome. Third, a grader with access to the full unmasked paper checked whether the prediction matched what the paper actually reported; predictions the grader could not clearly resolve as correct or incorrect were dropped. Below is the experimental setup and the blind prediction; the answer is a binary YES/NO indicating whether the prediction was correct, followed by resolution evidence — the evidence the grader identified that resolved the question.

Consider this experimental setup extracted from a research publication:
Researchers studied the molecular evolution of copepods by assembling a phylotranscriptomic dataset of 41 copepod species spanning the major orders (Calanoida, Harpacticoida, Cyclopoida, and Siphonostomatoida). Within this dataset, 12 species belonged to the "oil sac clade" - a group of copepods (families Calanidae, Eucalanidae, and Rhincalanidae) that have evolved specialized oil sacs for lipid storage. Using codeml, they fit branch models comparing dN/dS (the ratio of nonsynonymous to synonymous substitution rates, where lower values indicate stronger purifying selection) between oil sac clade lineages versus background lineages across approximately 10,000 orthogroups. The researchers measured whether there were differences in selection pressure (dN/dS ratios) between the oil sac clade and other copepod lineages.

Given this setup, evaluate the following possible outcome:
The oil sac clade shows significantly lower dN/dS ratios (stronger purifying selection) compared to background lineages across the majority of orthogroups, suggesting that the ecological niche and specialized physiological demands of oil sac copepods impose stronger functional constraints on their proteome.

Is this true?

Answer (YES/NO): YES